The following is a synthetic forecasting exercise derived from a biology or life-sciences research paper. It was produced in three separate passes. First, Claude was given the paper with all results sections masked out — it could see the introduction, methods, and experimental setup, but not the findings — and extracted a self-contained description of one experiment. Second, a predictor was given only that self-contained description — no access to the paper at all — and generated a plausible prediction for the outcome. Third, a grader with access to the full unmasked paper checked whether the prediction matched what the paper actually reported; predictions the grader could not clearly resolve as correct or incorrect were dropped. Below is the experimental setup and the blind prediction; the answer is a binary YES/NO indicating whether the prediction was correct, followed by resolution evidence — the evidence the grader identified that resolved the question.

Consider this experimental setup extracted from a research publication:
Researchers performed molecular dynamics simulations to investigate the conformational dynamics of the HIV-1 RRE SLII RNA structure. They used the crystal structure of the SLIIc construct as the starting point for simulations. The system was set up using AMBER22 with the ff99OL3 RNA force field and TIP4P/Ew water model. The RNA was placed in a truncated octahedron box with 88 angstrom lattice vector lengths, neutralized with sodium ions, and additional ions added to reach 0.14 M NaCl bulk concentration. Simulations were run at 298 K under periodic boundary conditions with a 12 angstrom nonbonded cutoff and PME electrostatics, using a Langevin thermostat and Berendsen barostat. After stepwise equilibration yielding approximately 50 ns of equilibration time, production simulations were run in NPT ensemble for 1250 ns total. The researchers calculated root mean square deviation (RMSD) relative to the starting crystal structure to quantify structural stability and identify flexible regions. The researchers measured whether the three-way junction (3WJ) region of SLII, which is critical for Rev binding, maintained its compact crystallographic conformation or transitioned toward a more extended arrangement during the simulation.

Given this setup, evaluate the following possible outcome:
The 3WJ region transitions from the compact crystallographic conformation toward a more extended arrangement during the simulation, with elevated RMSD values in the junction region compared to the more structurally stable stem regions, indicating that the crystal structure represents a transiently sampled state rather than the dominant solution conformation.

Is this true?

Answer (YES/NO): NO